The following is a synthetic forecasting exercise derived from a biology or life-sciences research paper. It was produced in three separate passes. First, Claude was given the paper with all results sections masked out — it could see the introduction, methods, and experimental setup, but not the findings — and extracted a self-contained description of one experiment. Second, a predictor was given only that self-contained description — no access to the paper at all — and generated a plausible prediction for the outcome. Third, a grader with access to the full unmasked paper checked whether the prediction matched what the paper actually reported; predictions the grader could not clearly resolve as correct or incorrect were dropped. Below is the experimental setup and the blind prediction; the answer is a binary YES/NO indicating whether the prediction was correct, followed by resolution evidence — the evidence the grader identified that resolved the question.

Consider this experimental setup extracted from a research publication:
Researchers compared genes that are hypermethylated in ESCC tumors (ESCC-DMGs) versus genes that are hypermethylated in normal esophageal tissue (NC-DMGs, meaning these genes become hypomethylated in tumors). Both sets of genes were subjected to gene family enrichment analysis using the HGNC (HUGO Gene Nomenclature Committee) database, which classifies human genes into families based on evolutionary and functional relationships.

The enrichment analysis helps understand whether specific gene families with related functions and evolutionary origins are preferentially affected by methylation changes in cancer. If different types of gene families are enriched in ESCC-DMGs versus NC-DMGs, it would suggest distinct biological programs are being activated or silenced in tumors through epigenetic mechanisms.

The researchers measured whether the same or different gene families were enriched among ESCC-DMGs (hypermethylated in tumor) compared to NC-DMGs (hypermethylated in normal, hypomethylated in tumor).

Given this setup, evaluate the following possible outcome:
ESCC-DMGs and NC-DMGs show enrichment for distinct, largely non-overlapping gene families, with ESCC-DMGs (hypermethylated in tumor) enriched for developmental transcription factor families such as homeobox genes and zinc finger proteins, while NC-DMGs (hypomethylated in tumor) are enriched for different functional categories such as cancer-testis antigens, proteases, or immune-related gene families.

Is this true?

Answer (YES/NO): YES